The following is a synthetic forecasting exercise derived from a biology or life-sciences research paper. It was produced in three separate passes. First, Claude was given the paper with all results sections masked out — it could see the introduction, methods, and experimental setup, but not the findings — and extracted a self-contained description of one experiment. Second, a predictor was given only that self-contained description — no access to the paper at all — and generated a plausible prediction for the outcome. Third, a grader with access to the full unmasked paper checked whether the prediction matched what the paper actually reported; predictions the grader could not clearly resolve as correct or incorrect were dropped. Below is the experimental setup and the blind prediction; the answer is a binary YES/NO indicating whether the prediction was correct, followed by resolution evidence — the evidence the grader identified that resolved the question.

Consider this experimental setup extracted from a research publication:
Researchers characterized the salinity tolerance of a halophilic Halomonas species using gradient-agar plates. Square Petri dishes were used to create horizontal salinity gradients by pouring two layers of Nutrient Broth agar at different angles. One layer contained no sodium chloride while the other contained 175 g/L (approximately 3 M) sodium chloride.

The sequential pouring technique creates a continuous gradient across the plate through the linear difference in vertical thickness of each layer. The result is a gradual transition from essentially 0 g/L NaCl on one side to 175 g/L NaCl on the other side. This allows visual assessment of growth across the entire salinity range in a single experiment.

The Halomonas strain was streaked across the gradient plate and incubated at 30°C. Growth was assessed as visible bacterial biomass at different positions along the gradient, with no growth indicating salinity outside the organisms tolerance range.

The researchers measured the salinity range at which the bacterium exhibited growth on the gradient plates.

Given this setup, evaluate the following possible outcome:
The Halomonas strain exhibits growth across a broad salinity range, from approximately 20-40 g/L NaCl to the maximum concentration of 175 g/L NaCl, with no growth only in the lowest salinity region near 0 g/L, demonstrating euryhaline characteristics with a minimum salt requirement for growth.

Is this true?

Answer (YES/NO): NO